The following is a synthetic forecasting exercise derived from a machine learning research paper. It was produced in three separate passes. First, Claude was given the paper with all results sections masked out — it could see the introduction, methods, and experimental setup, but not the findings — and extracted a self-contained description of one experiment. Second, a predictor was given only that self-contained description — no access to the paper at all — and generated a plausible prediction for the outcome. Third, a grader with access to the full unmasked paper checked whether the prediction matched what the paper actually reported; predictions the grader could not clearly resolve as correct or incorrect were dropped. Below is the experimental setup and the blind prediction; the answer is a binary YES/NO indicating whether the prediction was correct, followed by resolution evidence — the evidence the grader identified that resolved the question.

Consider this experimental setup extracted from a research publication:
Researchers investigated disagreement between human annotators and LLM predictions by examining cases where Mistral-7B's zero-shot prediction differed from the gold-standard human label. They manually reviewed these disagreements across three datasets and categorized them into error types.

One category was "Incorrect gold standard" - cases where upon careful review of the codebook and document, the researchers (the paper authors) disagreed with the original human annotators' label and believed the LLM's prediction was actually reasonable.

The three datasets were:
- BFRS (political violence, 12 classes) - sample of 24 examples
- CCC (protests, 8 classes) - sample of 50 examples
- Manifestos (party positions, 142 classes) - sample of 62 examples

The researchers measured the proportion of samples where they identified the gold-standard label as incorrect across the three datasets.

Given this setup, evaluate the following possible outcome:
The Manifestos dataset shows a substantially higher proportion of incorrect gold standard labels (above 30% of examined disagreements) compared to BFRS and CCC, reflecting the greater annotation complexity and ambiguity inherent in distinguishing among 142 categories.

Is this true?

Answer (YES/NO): NO